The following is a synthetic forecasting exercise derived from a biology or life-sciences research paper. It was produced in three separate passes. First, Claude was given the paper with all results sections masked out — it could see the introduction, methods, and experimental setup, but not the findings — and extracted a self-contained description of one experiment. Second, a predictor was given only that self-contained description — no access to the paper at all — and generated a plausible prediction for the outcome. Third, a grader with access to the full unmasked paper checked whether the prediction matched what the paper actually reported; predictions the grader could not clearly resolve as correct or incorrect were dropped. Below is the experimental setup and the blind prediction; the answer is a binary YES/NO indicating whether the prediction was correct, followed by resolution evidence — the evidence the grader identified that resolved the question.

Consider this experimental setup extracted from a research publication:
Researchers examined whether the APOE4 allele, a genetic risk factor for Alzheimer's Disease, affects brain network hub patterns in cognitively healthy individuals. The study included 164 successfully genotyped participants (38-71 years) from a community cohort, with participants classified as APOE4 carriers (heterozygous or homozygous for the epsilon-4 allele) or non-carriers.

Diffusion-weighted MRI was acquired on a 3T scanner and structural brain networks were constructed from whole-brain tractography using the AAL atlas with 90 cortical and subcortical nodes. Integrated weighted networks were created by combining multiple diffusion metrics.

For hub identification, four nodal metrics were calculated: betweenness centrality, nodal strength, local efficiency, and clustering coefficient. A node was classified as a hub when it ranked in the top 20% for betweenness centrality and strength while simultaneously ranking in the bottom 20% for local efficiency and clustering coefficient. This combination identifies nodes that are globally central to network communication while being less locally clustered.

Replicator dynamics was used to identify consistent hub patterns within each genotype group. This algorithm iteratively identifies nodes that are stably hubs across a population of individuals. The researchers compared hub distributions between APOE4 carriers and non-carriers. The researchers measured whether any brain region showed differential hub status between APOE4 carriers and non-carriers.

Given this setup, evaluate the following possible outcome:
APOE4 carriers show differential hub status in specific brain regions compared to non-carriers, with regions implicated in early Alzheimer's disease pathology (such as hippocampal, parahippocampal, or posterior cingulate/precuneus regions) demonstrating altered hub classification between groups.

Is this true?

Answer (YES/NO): YES